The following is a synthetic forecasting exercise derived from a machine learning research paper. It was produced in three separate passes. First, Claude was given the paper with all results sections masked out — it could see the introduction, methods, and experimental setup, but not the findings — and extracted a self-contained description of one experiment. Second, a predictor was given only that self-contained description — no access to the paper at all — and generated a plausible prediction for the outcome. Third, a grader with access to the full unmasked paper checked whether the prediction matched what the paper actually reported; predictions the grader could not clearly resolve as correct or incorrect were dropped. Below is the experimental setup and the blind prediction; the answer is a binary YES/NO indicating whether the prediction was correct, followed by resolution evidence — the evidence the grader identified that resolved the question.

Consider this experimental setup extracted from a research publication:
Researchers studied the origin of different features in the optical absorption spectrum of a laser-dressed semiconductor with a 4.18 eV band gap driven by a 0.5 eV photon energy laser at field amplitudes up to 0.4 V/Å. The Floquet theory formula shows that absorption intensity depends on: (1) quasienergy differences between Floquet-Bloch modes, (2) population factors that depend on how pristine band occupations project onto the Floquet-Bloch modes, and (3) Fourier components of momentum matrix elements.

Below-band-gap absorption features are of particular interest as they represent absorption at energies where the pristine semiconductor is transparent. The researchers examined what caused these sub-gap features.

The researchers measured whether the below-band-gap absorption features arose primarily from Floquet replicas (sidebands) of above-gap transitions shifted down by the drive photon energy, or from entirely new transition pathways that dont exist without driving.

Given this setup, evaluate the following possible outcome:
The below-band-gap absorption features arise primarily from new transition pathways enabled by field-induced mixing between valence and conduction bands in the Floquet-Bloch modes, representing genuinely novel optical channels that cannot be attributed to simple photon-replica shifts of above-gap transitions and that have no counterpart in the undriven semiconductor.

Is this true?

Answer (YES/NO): NO